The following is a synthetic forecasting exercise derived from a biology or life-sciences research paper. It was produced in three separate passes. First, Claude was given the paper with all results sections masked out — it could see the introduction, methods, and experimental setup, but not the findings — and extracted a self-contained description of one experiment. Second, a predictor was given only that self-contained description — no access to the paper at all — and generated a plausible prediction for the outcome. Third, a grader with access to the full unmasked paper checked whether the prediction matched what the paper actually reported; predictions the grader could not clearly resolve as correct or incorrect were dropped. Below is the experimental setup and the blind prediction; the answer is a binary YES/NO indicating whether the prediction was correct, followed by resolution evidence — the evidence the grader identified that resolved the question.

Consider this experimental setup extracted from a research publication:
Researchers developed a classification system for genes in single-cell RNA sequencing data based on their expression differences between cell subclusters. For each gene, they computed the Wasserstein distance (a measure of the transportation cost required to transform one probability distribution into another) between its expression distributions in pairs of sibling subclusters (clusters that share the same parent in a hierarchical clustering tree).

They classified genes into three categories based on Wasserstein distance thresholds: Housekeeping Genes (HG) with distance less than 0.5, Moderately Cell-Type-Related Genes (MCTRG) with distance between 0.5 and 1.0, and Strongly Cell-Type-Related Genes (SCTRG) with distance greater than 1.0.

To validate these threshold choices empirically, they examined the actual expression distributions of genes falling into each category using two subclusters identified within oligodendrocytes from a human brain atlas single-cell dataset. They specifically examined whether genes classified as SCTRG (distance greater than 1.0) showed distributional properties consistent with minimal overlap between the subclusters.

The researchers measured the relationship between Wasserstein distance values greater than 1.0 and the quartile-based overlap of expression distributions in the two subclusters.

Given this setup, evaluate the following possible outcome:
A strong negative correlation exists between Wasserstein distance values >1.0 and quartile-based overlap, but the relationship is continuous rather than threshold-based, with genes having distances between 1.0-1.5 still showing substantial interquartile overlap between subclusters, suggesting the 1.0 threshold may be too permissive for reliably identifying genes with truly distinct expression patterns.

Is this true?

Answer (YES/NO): NO